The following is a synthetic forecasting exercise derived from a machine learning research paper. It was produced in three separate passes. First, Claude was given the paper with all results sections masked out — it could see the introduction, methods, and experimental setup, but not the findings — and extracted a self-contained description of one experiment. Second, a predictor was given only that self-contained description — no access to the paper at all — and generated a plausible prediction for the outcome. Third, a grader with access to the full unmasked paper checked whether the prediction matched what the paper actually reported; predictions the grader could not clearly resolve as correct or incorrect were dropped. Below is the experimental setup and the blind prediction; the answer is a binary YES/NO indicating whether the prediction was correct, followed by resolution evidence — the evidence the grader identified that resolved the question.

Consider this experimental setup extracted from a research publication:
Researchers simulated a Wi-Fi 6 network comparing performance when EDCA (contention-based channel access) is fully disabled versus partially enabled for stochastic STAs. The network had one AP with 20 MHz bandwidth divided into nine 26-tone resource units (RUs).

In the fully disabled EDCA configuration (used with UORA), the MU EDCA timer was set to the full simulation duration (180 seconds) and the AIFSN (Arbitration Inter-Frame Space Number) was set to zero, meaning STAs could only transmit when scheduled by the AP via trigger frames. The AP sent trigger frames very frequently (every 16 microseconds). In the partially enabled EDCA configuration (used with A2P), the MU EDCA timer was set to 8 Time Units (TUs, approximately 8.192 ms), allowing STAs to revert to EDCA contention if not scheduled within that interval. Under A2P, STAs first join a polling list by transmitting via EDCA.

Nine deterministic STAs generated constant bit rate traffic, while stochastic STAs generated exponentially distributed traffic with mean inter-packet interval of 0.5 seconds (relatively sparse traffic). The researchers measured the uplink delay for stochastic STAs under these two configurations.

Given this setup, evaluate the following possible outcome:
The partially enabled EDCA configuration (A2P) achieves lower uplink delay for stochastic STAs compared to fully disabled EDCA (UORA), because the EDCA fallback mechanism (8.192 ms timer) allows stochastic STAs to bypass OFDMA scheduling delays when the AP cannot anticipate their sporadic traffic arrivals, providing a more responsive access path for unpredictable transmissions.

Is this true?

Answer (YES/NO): NO